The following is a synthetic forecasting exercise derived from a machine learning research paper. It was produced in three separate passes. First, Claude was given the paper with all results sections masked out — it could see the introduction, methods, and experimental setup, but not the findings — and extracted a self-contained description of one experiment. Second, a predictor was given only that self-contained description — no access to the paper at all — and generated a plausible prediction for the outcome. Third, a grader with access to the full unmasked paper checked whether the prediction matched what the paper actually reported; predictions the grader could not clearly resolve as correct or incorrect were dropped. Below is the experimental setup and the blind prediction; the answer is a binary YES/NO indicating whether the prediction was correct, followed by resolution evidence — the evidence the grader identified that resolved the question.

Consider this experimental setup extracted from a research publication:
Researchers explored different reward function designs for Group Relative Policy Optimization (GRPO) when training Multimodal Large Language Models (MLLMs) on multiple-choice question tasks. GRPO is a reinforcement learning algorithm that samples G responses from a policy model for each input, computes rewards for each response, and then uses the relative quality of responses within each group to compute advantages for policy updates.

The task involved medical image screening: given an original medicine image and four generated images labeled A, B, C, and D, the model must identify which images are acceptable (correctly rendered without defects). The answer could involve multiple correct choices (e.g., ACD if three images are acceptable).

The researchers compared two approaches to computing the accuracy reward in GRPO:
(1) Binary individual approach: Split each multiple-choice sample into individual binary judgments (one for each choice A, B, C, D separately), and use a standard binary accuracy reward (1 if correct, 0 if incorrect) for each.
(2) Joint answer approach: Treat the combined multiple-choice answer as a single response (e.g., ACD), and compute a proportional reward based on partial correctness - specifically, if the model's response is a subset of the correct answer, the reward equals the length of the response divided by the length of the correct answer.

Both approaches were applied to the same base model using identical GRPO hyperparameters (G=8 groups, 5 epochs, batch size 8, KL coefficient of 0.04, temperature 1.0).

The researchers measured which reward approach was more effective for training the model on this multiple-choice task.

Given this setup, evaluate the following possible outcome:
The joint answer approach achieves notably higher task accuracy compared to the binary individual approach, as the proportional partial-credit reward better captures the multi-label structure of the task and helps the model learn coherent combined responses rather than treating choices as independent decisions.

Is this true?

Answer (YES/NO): YES